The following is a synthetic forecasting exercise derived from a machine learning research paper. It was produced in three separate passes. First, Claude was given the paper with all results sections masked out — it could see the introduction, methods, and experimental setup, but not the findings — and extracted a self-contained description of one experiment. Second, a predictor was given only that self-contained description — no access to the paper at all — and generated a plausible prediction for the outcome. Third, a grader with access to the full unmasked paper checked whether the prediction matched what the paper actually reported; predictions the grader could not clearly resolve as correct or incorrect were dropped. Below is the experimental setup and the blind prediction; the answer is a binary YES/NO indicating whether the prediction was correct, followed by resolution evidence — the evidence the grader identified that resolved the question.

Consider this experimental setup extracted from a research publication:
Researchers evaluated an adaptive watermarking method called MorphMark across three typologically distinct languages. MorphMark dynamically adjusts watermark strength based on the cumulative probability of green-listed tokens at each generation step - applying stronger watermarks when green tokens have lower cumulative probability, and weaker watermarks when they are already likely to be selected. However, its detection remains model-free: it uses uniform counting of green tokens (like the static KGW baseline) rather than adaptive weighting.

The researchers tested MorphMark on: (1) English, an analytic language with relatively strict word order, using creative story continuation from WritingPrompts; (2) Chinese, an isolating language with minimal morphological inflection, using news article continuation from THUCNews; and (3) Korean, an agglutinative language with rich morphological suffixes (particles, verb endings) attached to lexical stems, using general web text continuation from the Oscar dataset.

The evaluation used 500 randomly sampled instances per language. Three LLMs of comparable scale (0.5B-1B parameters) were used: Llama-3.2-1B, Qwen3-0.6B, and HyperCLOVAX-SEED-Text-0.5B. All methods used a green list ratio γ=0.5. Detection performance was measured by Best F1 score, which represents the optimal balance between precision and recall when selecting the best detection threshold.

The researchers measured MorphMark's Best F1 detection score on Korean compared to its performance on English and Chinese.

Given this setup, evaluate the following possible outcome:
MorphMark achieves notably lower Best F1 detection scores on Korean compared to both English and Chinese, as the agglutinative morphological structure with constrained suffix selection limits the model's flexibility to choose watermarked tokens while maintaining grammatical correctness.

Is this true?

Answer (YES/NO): NO